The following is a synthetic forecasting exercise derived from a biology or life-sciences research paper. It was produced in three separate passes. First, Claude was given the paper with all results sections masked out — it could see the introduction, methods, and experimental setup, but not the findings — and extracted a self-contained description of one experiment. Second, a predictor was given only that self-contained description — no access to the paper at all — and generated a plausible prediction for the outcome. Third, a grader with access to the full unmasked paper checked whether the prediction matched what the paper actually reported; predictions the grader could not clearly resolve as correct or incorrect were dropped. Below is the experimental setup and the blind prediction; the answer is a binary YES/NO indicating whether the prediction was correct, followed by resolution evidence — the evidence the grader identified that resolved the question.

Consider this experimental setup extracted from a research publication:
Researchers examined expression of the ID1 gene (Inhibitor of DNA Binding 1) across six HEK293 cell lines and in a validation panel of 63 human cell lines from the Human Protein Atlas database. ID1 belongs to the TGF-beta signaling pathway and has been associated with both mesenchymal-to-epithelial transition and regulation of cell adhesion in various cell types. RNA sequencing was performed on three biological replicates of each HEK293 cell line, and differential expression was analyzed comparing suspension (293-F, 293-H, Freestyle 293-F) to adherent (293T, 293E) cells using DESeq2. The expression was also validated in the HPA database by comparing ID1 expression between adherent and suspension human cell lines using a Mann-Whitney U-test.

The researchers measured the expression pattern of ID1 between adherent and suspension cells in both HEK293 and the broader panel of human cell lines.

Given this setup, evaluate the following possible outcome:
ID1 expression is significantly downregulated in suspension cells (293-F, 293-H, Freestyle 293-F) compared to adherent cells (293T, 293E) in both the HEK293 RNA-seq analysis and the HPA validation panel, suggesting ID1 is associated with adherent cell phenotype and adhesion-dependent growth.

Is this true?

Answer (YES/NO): YES